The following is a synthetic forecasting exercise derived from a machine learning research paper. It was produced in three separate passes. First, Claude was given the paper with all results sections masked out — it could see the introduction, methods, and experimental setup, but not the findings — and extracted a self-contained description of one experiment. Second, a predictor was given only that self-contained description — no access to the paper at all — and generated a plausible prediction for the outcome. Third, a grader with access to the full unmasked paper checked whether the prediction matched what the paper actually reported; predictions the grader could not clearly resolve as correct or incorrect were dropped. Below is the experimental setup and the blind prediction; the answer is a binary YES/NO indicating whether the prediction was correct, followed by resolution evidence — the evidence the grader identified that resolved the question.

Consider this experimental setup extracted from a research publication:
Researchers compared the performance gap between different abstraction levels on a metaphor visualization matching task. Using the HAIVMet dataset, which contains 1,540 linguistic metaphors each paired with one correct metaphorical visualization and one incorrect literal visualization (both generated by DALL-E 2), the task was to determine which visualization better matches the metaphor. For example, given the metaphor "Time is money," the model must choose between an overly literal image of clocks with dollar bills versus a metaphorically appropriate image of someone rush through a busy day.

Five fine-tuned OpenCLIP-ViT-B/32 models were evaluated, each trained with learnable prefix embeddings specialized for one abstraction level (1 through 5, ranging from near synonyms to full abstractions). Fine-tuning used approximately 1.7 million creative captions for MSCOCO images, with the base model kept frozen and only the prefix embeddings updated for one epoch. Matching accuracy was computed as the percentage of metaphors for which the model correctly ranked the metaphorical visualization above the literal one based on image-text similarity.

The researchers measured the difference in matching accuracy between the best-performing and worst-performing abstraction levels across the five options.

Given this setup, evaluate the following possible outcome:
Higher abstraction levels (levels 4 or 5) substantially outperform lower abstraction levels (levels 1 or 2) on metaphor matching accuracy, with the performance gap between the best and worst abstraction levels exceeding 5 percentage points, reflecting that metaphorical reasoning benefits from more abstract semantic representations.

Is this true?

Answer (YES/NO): NO